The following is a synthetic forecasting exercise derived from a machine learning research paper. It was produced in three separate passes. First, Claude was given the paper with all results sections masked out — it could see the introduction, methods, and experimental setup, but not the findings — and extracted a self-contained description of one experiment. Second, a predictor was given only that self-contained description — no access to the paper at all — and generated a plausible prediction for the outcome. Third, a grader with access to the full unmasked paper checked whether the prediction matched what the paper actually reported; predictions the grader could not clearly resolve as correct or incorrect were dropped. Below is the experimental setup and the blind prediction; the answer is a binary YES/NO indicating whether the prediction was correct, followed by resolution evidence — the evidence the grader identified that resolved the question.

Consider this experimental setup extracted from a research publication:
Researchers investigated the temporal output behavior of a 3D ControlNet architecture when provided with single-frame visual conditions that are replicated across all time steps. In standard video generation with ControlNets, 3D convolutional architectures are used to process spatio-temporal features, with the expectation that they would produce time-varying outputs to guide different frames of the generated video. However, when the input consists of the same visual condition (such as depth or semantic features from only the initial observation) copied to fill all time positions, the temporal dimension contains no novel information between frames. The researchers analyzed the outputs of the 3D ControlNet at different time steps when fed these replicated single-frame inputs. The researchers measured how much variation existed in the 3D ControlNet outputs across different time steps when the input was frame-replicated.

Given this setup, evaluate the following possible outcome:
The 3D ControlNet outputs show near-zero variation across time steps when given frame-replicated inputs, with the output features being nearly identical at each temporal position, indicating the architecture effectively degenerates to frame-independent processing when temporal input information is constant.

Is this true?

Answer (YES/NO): YES